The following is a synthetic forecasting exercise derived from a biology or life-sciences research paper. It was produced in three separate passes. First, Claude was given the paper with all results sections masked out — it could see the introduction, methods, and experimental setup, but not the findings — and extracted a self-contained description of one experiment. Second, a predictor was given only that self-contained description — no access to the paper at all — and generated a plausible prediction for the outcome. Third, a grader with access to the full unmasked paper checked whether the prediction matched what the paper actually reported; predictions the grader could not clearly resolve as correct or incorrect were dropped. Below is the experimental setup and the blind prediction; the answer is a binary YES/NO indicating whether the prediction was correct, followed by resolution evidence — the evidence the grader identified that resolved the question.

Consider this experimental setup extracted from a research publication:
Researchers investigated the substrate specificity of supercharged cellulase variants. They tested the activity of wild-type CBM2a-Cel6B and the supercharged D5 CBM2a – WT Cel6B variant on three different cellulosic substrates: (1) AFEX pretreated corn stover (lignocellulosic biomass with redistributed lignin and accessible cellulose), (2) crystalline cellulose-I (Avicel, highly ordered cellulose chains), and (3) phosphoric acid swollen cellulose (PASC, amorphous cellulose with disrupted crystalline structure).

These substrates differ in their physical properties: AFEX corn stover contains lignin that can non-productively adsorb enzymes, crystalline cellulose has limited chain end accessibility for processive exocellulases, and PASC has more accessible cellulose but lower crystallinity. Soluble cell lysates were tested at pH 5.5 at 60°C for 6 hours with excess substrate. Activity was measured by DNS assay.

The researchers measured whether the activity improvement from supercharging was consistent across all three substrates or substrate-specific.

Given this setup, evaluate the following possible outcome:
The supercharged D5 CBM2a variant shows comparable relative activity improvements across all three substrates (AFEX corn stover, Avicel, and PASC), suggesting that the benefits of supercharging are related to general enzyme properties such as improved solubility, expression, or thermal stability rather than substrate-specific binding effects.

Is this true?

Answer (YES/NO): NO